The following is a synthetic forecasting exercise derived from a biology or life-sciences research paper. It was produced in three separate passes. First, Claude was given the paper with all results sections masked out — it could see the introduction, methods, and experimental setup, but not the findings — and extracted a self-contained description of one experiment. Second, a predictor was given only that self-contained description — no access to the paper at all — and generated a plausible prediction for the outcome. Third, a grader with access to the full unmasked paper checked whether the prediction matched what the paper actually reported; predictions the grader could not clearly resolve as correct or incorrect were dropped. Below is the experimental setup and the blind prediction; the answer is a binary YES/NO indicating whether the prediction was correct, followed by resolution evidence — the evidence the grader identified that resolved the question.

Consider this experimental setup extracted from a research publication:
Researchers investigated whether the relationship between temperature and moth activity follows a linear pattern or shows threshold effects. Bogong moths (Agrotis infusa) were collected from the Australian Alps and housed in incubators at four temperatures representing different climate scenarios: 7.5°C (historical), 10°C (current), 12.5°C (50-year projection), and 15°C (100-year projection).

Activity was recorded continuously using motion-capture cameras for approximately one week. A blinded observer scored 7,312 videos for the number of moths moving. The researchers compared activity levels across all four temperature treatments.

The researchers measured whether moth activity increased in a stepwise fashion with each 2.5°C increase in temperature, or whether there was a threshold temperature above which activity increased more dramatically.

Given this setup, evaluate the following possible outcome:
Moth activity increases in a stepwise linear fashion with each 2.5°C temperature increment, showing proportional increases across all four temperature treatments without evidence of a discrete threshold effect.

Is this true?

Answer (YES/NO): NO